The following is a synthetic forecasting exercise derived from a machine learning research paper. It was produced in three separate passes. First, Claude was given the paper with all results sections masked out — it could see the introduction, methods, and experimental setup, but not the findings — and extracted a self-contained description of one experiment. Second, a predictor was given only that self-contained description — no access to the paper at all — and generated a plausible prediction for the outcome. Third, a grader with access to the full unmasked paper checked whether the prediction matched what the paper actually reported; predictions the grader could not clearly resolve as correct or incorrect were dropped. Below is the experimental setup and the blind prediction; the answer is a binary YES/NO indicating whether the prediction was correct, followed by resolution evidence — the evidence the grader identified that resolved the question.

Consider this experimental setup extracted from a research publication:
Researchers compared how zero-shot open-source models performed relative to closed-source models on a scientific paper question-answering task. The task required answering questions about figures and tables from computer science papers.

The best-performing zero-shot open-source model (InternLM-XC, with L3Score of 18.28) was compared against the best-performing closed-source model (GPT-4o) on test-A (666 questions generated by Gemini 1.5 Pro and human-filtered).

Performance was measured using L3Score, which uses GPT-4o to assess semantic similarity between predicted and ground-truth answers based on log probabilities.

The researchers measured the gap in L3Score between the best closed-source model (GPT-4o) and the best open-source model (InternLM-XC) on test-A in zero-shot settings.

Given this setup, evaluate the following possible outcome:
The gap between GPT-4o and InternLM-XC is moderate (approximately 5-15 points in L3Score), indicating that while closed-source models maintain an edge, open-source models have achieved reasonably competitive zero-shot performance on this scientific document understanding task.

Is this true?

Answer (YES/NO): NO